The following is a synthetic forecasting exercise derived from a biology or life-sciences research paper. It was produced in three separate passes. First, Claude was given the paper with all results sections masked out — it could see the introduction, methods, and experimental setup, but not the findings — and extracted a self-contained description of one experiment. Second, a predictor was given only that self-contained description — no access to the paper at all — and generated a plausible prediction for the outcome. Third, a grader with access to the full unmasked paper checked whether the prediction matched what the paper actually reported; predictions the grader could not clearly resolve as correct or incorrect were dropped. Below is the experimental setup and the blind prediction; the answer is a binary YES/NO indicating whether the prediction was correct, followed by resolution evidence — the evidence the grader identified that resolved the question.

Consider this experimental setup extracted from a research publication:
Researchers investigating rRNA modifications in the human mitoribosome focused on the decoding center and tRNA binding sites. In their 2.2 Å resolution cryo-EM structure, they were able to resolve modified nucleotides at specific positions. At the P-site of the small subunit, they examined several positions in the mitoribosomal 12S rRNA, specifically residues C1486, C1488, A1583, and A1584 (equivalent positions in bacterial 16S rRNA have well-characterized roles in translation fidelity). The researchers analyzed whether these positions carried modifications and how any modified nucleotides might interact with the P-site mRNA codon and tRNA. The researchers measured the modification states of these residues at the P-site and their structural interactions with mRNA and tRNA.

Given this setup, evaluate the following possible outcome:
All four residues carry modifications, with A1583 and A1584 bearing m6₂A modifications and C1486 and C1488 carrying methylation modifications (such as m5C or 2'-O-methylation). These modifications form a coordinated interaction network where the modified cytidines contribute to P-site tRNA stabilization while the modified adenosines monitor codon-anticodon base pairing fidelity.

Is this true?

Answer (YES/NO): NO